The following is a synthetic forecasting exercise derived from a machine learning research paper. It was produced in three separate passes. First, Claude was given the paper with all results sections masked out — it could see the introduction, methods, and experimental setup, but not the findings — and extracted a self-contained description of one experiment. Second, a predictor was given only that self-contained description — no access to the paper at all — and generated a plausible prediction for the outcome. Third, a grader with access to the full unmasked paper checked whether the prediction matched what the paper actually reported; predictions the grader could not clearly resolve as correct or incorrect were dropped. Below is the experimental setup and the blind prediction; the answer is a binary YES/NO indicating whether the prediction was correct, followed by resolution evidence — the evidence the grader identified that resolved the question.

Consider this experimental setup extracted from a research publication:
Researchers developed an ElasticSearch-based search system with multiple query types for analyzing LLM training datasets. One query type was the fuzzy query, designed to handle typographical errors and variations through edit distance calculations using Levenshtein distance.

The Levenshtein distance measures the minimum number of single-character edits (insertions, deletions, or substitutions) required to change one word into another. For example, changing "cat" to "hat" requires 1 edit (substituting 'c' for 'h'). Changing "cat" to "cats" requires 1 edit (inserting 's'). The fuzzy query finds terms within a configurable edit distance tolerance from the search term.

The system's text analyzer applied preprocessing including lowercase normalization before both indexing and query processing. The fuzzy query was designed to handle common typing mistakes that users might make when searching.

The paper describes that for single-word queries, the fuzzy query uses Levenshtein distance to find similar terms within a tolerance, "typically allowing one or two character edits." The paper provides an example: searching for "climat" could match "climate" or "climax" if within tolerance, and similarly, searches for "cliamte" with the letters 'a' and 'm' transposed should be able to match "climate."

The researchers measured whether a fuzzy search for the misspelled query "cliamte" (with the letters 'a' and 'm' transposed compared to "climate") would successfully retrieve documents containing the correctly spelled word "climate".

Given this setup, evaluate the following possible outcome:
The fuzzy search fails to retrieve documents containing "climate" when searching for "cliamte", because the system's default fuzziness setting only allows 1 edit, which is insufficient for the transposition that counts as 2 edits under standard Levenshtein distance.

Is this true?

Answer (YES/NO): NO